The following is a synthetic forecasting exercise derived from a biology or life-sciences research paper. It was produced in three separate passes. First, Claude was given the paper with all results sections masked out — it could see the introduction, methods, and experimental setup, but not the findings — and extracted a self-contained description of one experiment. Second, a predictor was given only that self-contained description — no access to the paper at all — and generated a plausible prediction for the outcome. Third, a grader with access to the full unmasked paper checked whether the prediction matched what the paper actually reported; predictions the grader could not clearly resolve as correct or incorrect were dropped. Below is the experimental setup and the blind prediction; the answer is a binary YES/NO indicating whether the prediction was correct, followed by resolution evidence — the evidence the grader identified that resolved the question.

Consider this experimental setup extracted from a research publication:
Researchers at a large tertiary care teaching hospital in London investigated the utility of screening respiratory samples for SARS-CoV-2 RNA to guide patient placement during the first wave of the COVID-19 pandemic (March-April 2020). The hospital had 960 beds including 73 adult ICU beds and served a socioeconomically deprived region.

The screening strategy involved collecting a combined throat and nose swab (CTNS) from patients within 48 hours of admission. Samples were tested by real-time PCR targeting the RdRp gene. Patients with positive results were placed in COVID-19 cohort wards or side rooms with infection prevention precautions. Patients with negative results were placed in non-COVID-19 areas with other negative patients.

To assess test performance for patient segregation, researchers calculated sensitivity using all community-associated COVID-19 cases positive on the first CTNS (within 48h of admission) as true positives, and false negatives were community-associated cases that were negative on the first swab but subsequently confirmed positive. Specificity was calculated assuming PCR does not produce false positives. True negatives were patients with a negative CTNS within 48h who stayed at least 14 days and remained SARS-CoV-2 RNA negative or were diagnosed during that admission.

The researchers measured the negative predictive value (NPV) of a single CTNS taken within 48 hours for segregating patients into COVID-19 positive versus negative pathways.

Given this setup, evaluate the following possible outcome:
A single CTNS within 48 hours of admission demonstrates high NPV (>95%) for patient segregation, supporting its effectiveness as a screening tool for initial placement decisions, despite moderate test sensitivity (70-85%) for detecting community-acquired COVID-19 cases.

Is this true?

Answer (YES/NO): NO